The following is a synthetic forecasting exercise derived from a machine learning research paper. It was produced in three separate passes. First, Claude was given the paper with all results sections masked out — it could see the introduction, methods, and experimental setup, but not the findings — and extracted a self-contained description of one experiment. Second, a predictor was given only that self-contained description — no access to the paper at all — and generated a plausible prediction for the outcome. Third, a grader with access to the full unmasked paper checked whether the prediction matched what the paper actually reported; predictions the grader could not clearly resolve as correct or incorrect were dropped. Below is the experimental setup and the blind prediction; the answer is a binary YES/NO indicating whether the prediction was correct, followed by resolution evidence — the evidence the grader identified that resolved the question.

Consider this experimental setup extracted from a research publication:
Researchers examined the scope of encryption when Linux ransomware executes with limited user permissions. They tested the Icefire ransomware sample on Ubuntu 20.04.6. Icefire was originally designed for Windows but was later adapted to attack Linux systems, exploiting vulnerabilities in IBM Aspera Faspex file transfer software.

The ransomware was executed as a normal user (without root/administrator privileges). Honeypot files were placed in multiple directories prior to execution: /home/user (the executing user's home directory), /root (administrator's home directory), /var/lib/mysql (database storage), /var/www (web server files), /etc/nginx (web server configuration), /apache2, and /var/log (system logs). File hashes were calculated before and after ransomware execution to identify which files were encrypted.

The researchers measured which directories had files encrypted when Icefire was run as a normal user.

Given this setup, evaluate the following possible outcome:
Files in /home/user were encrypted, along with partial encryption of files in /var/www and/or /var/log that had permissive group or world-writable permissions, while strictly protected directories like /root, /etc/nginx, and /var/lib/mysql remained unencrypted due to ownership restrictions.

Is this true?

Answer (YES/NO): NO